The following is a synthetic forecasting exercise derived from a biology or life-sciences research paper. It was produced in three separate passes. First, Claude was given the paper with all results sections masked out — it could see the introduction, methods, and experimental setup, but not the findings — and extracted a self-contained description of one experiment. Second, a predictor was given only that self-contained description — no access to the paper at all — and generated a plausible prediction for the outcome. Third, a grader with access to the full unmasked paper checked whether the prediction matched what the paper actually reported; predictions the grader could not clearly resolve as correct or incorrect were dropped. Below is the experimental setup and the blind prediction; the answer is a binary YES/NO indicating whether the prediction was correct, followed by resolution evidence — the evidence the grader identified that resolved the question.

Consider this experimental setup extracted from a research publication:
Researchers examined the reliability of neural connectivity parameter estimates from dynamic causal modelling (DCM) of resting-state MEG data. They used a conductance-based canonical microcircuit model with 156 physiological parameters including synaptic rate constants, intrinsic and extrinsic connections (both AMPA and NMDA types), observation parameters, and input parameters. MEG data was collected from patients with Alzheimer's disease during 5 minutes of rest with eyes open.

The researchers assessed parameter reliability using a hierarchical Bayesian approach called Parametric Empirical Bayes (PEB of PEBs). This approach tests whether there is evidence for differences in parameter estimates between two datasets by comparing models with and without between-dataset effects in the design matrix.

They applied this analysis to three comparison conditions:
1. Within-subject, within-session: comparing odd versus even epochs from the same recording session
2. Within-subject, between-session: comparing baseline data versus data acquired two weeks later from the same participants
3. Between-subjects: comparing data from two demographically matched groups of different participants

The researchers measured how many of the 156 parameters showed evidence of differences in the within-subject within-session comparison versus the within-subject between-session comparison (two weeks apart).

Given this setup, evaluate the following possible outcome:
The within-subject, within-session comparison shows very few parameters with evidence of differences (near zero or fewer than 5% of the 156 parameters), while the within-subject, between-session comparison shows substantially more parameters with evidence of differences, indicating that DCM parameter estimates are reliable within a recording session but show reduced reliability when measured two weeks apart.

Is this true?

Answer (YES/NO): NO